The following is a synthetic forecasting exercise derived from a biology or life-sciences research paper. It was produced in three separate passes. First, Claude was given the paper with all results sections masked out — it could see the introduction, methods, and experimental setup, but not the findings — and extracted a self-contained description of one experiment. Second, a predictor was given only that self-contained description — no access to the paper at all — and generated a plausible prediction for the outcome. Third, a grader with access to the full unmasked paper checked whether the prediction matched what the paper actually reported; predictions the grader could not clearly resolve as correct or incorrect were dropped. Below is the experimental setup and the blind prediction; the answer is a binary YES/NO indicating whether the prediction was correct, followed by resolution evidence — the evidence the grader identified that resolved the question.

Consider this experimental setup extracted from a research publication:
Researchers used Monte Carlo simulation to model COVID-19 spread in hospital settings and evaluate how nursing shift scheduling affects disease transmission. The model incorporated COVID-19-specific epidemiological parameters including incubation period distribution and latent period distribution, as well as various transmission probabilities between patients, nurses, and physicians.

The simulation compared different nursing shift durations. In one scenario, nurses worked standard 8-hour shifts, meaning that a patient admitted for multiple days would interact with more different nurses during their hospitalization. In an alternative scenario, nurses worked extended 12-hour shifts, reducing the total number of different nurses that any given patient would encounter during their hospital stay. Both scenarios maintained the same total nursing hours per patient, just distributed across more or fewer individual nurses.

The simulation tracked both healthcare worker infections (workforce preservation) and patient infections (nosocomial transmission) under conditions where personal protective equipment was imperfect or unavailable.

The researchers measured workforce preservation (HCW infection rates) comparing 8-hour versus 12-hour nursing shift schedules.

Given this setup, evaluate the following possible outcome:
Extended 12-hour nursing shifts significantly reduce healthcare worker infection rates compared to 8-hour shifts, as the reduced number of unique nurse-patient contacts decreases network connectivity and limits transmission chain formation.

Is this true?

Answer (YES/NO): YES